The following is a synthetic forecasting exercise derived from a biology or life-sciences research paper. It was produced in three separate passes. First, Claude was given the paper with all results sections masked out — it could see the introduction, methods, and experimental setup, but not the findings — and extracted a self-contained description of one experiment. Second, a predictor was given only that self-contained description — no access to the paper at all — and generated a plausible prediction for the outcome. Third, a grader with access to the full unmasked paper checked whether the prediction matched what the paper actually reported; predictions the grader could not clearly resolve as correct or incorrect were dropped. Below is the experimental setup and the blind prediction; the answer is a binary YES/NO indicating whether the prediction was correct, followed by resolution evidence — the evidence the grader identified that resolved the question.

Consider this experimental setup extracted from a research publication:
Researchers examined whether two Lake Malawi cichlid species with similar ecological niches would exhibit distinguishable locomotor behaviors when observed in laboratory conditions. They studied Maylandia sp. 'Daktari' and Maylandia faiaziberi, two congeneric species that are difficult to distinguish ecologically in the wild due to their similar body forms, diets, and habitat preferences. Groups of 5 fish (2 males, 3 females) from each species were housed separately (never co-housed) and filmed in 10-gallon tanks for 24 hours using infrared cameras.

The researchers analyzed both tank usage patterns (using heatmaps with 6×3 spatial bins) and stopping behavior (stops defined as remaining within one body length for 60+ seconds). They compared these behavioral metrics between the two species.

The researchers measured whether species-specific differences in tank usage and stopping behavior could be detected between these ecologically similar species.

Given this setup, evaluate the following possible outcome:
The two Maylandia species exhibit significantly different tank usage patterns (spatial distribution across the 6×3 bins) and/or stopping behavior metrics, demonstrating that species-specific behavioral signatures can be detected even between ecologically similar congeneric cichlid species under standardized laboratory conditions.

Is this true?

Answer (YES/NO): YES